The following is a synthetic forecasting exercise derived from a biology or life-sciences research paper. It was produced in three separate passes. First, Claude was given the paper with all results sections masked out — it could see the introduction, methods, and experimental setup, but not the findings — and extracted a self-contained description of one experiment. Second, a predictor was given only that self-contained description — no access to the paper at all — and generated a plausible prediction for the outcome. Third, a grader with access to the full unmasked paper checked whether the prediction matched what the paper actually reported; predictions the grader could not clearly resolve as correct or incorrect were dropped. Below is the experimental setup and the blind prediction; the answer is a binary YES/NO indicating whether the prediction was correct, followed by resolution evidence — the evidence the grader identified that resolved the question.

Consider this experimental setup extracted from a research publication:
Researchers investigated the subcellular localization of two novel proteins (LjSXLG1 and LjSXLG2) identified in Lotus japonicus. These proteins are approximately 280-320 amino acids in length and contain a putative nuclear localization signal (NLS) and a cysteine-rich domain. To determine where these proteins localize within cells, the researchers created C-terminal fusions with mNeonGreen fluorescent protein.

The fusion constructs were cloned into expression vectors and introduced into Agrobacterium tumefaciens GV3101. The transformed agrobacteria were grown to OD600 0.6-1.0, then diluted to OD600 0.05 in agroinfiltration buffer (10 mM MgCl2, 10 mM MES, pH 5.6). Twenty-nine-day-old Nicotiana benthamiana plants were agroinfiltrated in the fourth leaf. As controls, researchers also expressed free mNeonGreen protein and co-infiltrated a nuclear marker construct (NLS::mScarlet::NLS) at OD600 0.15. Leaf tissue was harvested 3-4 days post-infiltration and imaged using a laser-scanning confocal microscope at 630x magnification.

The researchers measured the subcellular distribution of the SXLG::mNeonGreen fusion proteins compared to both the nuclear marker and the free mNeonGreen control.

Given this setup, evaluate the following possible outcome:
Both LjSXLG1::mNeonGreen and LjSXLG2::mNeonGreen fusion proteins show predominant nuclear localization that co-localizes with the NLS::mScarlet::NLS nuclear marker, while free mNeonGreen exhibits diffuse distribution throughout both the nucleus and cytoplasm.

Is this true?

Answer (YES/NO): NO